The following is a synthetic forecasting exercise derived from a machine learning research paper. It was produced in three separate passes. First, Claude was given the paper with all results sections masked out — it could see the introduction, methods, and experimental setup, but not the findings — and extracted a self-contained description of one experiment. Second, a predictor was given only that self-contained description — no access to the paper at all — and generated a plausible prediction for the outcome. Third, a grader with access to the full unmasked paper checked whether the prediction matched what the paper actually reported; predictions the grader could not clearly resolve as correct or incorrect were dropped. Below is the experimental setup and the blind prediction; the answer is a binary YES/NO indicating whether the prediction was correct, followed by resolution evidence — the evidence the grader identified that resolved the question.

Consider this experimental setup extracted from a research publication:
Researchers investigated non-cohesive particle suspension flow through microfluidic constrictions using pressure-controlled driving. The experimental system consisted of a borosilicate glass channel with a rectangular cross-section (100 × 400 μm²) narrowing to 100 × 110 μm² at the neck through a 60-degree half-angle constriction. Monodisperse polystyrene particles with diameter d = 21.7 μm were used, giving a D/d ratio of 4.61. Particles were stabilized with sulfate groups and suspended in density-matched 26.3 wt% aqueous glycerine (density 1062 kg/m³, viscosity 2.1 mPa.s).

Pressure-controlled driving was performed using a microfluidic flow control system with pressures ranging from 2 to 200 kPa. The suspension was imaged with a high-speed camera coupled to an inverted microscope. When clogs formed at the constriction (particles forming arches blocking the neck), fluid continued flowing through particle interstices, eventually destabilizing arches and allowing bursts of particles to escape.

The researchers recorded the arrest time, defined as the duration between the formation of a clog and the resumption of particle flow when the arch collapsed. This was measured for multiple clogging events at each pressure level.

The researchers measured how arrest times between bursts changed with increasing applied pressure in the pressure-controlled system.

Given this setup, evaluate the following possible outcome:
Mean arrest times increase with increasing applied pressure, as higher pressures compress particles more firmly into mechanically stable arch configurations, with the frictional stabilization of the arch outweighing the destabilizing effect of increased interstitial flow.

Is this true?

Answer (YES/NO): YES